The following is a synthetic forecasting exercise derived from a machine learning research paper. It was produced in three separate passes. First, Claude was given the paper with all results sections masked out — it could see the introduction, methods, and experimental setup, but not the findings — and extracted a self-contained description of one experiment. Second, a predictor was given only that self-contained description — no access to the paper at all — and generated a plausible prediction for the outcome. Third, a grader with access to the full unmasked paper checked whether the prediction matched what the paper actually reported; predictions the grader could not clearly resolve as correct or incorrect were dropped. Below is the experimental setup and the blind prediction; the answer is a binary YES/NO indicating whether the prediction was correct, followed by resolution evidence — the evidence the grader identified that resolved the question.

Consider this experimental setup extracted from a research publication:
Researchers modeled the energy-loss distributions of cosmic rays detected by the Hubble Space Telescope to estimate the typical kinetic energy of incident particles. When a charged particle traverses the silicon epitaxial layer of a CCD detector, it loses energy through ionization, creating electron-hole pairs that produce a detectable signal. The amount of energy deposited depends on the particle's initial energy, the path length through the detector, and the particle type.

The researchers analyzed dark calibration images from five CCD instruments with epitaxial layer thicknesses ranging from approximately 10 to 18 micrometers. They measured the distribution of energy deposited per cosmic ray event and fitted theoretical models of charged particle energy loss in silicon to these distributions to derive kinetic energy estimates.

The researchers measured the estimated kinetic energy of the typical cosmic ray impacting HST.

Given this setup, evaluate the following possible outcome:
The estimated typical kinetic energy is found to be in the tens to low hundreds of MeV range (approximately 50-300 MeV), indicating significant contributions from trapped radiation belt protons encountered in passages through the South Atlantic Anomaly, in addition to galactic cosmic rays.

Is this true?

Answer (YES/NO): NO